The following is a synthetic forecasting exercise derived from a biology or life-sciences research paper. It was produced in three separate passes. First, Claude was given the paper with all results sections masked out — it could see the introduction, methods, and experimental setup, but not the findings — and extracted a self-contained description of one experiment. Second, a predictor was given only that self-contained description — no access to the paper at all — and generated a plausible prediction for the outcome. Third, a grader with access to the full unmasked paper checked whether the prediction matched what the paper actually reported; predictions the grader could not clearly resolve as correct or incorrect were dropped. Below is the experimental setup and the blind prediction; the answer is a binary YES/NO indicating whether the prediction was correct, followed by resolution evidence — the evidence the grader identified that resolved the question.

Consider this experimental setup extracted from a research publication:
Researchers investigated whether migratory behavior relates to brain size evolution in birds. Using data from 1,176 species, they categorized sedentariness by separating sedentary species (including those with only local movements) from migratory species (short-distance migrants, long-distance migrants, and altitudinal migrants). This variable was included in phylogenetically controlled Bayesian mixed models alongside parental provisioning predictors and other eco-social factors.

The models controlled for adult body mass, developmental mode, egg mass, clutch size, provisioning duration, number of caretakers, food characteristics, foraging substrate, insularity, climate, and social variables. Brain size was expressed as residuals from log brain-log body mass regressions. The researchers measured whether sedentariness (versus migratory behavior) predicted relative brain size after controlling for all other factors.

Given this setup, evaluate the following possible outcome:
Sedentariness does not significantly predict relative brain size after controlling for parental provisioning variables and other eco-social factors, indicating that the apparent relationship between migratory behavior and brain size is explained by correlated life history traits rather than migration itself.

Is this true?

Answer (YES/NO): NO